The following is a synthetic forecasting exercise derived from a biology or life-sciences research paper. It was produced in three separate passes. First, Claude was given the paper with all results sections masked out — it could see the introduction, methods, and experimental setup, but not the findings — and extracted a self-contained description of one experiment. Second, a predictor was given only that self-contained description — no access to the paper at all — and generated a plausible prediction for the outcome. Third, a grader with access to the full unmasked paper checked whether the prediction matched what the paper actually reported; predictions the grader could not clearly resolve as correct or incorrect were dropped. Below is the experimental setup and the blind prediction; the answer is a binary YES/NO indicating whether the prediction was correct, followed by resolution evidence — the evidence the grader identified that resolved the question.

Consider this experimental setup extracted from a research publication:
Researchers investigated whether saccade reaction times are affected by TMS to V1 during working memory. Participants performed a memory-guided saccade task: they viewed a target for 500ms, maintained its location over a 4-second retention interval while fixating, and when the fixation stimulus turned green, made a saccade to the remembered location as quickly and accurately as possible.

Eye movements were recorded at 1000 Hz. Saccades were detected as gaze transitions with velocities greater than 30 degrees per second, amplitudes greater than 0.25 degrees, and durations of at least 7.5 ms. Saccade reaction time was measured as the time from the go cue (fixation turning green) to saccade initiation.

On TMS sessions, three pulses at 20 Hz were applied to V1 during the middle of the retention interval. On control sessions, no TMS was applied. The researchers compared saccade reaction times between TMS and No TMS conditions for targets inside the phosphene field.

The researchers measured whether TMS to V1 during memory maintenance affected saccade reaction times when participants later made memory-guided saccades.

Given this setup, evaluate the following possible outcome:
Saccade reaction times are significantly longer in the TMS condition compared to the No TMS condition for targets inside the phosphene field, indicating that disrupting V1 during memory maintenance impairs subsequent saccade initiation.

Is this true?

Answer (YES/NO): NO